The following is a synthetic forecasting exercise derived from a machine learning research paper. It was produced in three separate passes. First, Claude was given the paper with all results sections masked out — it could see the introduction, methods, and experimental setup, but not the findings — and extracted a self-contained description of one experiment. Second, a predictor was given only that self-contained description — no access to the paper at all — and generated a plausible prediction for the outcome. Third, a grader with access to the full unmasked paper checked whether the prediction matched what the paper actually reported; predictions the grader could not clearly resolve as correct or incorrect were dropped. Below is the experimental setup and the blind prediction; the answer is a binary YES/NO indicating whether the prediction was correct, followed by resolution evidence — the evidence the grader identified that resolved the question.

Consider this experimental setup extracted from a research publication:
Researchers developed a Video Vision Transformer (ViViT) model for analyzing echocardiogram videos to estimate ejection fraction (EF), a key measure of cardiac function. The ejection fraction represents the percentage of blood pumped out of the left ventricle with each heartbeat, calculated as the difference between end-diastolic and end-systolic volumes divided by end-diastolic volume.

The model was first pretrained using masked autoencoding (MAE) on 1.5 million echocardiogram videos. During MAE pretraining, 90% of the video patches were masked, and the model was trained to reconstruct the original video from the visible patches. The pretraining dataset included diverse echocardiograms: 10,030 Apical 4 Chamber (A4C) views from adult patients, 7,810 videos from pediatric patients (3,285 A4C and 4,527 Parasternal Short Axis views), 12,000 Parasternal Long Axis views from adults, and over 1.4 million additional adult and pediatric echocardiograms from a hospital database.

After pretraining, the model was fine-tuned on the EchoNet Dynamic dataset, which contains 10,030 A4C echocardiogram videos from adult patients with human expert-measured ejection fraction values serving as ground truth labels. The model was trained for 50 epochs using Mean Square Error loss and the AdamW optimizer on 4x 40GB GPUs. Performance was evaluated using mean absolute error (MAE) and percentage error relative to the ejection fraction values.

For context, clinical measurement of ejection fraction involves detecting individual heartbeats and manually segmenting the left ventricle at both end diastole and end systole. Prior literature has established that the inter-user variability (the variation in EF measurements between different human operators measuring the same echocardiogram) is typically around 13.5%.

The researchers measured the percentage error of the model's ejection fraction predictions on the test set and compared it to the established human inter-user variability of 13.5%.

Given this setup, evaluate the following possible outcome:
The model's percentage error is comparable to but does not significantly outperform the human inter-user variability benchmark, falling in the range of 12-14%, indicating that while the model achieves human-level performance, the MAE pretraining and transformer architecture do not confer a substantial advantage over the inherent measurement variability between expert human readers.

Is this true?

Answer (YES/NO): NO